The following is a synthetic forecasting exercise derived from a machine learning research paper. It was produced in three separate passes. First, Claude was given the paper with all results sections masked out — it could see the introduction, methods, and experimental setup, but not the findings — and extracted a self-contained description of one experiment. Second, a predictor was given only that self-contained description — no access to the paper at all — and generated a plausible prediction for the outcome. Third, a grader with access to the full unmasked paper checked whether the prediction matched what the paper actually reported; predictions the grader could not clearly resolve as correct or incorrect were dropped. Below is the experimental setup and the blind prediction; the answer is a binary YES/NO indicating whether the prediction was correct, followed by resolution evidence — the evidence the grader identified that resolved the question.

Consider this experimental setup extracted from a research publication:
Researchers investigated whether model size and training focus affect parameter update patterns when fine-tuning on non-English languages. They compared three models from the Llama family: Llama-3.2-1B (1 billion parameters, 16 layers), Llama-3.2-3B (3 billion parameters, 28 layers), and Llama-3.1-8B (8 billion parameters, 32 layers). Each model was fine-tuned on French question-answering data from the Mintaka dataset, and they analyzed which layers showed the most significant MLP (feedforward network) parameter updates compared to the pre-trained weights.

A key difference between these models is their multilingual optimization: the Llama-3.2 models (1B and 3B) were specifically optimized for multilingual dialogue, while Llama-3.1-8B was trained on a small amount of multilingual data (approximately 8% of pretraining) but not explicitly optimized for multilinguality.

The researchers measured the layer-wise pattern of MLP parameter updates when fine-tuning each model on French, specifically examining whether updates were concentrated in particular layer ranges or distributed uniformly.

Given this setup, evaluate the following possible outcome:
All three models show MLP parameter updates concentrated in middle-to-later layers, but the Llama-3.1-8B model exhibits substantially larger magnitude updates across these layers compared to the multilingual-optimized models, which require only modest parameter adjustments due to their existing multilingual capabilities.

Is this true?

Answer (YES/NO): NO